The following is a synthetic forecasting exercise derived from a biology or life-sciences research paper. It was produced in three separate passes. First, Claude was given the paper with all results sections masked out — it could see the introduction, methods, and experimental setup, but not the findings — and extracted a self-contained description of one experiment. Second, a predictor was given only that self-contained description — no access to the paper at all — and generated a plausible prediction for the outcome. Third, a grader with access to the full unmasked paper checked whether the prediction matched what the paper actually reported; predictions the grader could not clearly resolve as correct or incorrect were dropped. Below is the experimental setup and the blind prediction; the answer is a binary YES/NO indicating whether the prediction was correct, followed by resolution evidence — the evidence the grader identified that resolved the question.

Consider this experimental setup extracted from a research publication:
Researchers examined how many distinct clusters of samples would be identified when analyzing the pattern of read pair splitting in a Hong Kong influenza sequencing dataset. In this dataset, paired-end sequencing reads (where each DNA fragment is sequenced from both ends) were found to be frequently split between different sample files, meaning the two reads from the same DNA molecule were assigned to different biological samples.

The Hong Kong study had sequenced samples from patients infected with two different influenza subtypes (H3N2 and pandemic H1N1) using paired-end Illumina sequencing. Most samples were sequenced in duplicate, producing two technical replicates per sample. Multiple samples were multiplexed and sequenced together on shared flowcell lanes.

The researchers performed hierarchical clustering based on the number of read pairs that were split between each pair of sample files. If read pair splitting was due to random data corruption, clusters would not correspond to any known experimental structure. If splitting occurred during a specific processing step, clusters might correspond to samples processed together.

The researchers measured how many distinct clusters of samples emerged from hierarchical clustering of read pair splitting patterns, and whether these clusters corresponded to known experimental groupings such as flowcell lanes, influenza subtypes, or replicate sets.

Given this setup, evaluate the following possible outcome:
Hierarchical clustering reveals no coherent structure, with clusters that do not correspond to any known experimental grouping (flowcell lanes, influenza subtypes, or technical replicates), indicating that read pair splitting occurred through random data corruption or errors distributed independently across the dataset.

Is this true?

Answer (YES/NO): NO